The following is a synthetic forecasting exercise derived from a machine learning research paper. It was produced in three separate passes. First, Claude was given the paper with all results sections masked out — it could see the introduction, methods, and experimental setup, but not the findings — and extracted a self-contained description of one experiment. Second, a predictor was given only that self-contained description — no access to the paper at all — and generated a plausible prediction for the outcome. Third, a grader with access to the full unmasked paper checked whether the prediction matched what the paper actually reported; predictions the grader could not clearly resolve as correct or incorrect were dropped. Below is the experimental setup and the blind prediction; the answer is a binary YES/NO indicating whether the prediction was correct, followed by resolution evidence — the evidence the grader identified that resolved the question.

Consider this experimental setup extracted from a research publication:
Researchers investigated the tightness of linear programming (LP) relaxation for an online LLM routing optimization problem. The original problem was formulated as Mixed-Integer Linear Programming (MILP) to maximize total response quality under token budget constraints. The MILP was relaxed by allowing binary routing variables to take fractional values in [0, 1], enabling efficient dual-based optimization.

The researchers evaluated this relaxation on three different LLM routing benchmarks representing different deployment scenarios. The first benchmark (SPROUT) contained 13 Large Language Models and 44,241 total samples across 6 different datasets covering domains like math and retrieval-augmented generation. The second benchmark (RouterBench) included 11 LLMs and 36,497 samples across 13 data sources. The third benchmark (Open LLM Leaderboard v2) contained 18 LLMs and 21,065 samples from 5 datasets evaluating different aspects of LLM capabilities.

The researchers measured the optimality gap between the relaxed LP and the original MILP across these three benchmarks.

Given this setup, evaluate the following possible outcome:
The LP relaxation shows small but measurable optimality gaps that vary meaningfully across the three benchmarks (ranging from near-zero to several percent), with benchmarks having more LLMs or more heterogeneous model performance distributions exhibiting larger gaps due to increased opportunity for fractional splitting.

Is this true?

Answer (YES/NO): NO